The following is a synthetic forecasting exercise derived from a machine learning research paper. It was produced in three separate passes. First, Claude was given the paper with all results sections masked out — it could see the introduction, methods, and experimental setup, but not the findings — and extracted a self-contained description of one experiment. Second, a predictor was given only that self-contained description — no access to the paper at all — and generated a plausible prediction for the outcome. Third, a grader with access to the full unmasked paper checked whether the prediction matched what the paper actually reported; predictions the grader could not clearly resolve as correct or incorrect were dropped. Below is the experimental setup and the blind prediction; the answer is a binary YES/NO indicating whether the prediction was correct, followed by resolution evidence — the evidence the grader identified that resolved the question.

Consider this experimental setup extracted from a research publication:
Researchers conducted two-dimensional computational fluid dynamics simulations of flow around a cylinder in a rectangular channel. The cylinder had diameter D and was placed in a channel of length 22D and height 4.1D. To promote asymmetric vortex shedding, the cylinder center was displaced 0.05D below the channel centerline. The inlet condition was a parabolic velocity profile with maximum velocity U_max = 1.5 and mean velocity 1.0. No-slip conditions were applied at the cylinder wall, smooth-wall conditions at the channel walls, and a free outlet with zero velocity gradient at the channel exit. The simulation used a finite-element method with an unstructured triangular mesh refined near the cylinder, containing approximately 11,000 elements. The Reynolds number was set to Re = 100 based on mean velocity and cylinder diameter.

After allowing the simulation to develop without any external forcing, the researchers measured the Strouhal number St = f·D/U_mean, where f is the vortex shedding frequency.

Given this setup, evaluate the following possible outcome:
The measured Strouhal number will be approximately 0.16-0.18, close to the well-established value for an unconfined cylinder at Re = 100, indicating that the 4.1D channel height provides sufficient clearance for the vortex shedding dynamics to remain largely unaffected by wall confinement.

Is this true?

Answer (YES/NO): NO